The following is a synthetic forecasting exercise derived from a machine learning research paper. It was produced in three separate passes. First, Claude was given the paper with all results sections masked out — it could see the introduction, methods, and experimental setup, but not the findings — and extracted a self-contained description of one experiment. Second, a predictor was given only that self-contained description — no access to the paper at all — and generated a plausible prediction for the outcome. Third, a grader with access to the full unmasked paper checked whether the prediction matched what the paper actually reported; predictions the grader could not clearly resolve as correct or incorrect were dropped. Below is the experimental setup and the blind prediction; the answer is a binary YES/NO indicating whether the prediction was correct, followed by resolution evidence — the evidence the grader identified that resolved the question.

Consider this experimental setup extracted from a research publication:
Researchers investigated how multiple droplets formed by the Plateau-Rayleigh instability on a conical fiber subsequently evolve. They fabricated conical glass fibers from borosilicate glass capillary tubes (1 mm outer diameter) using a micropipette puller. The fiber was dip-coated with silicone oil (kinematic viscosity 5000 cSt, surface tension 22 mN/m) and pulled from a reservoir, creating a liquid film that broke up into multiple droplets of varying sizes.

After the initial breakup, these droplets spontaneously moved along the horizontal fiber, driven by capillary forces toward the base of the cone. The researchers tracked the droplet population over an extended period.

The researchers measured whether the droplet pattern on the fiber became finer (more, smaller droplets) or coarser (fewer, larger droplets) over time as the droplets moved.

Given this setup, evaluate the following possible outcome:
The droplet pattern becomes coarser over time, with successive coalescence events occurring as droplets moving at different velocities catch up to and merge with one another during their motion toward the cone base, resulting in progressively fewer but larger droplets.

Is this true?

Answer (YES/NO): YES